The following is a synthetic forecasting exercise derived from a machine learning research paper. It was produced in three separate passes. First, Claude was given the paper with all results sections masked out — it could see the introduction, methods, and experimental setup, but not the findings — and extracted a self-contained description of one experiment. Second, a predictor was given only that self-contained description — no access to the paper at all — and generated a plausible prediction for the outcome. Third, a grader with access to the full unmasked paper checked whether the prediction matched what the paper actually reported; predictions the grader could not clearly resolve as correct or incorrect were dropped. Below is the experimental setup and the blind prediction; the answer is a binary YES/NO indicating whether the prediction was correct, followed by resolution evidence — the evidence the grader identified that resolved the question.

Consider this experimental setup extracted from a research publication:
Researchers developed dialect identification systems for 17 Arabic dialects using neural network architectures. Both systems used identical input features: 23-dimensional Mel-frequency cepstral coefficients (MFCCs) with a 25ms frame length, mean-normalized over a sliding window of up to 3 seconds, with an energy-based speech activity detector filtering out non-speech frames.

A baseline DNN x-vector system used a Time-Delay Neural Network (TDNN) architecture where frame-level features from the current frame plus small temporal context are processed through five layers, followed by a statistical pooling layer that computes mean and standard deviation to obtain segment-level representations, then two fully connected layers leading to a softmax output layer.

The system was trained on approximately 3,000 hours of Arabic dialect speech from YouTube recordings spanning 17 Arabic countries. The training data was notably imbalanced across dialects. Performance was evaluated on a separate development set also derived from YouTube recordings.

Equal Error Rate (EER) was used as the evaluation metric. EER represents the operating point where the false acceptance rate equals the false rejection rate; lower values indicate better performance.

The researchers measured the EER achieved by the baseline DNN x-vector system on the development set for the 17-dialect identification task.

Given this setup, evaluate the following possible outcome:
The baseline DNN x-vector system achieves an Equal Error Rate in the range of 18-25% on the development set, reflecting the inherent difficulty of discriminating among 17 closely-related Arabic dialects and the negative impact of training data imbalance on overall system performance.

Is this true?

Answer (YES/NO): NO